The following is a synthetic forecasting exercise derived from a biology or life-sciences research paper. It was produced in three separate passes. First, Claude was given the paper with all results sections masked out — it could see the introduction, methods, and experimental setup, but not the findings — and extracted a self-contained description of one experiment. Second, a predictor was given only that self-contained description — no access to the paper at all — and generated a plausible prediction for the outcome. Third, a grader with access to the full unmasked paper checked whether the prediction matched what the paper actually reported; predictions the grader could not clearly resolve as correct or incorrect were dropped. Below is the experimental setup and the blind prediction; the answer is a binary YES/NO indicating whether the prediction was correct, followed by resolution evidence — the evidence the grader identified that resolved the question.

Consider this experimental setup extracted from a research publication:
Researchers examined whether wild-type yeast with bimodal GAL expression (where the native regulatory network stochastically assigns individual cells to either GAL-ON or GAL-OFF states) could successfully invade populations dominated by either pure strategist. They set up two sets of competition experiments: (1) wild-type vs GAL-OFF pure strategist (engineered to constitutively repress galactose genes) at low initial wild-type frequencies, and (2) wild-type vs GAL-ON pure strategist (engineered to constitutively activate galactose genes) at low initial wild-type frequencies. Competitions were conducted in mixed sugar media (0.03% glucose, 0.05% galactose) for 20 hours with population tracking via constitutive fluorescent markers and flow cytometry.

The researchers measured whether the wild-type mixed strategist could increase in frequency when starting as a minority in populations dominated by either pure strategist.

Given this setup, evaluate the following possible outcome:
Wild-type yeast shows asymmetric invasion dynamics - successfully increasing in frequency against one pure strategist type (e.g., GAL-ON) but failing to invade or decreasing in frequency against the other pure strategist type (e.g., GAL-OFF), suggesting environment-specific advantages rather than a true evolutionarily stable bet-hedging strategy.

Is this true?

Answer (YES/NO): NO